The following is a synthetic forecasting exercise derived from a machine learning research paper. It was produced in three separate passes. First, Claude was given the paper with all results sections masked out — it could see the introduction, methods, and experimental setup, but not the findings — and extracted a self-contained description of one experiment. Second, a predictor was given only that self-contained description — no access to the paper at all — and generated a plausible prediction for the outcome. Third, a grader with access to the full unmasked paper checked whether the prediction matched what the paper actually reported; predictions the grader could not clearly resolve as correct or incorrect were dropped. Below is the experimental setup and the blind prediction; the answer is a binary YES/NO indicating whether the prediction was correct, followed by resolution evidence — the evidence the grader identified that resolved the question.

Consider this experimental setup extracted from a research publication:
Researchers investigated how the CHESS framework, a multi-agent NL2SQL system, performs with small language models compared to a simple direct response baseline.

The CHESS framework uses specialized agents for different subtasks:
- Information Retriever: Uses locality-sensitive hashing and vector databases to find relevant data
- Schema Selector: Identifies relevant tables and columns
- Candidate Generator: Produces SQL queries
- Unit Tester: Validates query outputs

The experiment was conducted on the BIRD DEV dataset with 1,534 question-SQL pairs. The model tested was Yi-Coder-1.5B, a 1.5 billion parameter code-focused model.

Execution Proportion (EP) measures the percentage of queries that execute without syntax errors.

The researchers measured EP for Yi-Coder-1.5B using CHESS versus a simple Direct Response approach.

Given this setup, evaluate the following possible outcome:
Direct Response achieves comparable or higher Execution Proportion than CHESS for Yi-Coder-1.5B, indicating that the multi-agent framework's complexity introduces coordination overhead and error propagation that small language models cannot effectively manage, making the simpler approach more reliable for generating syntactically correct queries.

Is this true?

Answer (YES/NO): YES